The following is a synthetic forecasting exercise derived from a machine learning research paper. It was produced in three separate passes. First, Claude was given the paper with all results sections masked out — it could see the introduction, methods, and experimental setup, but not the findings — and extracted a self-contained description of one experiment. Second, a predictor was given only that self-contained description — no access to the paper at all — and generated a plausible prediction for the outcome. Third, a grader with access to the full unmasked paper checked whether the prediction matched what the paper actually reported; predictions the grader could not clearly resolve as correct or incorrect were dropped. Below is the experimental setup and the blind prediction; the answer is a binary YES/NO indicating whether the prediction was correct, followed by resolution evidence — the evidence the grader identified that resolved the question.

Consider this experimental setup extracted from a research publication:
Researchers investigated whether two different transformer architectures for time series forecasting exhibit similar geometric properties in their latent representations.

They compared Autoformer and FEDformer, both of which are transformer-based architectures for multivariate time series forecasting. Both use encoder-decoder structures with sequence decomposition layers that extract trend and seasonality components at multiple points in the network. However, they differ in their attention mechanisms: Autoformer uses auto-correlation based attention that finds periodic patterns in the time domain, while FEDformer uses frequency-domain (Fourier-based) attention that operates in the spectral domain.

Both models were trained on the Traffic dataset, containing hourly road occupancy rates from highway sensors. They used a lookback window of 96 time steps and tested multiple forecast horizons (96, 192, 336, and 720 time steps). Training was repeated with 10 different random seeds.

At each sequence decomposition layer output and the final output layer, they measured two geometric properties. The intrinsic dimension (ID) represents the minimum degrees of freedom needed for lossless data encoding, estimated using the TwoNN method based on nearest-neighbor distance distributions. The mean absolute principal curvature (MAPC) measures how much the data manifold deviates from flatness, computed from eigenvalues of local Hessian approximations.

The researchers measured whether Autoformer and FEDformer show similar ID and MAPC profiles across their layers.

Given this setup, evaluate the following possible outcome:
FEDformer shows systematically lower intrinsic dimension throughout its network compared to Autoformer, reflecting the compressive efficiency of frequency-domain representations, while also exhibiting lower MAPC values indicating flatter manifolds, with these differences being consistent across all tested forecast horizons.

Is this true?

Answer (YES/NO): NO